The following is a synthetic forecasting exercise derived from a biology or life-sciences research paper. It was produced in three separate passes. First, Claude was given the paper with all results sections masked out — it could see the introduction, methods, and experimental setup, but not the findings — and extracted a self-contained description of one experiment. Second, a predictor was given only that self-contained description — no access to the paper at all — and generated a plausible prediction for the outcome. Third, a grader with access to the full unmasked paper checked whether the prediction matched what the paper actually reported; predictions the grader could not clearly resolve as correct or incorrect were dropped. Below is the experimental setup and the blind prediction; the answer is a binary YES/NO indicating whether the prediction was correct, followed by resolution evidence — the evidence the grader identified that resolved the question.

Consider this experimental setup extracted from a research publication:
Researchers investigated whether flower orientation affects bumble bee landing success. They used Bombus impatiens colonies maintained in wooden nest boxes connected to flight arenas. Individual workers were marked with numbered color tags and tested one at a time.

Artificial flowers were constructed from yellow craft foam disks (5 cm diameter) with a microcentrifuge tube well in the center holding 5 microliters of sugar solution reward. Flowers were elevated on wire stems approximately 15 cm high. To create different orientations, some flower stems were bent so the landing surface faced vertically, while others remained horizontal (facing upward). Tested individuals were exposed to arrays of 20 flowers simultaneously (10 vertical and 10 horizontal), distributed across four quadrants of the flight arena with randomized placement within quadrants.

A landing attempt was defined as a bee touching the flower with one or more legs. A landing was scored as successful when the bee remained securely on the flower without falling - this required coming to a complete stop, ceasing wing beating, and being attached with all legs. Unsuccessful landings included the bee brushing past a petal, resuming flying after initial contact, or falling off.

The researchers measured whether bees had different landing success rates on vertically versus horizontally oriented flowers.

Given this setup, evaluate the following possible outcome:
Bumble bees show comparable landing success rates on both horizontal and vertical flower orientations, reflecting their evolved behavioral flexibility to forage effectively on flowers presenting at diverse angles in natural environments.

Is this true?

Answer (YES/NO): YES